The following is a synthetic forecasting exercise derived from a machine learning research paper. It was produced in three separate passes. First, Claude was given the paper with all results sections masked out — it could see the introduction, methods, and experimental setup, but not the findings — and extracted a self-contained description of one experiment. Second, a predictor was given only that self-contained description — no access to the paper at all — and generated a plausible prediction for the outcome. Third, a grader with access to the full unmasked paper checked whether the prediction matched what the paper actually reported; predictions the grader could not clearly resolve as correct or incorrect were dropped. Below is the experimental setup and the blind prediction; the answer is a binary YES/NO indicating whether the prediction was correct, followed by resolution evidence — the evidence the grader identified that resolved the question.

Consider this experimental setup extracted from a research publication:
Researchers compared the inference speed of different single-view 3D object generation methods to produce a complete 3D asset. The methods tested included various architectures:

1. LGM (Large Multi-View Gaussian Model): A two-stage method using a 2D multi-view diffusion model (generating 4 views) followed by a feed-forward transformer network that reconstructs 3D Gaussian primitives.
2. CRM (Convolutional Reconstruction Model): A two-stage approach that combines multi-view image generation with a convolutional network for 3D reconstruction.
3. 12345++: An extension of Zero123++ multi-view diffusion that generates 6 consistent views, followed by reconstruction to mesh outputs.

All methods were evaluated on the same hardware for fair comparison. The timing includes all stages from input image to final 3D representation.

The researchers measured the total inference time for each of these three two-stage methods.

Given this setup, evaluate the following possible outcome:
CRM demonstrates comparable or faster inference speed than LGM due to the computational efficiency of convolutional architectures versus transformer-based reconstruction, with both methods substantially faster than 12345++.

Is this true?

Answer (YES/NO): NO